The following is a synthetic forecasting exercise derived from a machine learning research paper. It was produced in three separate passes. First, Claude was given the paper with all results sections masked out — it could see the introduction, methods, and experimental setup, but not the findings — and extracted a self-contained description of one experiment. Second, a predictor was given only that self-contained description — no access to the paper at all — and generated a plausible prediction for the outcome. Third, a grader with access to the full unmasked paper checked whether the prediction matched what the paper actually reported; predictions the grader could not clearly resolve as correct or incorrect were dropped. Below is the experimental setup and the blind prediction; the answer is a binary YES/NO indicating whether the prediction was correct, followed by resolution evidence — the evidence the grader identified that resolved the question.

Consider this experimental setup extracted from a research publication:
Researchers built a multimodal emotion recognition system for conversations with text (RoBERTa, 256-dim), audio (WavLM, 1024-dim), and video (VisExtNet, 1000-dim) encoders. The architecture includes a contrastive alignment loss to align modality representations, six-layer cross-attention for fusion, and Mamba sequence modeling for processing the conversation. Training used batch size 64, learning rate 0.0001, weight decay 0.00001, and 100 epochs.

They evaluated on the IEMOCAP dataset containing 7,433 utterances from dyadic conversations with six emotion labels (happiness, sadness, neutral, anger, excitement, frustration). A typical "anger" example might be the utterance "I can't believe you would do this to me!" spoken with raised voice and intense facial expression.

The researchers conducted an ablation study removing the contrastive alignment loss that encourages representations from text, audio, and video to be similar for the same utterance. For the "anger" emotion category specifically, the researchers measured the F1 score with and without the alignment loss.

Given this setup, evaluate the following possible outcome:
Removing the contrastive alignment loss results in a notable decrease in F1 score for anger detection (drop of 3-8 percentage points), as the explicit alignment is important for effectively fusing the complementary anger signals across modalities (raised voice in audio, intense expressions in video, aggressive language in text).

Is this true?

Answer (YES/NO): NO